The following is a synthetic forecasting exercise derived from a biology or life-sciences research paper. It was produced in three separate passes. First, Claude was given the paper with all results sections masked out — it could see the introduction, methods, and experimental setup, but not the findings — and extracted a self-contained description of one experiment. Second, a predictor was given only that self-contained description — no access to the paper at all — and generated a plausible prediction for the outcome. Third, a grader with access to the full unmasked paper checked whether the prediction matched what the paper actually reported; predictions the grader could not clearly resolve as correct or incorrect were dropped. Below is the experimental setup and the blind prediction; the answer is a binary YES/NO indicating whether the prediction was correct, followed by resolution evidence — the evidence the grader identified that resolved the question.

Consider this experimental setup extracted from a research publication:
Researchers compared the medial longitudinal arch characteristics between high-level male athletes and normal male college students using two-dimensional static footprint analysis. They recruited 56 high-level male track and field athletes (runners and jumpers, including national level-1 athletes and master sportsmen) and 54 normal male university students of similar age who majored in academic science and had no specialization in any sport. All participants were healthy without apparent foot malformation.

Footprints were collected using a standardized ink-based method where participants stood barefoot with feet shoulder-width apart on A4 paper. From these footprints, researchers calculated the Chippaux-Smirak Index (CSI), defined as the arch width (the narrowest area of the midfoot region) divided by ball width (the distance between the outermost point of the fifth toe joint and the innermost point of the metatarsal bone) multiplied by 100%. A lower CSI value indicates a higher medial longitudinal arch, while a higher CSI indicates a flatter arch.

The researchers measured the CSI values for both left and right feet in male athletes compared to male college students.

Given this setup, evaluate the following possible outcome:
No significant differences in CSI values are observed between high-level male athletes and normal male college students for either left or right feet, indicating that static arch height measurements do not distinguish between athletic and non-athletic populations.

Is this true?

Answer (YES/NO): NO